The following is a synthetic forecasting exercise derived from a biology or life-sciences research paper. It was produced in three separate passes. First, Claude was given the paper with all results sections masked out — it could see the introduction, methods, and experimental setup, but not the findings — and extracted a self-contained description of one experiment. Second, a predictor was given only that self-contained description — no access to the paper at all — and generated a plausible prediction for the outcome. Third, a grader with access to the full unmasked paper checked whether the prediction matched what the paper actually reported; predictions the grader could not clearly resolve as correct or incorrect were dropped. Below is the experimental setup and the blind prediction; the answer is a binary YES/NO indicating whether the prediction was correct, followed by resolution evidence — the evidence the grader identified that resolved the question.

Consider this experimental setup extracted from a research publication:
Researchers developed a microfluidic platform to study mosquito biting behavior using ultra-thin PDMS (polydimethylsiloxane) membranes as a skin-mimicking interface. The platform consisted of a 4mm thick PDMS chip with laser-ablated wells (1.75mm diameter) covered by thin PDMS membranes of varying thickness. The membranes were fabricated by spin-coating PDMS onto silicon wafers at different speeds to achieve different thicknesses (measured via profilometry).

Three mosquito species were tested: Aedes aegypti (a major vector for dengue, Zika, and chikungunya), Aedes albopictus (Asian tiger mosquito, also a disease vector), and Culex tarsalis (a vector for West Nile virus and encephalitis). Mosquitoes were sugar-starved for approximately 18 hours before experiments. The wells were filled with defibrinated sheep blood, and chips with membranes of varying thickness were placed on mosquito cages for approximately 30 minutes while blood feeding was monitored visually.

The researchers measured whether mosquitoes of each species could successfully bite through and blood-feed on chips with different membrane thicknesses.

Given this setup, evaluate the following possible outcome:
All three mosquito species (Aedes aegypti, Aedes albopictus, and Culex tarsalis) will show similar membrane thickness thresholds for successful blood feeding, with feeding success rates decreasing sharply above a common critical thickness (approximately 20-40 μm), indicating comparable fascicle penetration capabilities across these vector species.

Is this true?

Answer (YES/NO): NO